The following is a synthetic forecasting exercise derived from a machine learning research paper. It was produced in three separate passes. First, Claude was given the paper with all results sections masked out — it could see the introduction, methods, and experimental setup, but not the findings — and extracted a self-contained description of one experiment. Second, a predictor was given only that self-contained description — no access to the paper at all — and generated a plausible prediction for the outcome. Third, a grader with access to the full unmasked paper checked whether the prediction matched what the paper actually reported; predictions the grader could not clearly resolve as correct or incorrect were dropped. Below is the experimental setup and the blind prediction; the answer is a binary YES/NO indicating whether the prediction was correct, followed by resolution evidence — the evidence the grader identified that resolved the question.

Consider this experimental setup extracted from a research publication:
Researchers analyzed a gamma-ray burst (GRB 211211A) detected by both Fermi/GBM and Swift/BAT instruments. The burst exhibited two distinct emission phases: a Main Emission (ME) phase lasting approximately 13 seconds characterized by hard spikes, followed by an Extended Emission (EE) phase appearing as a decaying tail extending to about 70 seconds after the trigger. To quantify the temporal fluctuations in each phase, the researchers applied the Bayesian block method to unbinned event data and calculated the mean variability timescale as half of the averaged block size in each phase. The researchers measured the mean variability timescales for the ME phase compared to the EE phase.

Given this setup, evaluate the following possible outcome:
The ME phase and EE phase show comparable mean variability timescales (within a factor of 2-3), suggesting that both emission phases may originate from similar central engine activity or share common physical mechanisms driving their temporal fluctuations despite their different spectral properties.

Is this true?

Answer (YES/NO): NO